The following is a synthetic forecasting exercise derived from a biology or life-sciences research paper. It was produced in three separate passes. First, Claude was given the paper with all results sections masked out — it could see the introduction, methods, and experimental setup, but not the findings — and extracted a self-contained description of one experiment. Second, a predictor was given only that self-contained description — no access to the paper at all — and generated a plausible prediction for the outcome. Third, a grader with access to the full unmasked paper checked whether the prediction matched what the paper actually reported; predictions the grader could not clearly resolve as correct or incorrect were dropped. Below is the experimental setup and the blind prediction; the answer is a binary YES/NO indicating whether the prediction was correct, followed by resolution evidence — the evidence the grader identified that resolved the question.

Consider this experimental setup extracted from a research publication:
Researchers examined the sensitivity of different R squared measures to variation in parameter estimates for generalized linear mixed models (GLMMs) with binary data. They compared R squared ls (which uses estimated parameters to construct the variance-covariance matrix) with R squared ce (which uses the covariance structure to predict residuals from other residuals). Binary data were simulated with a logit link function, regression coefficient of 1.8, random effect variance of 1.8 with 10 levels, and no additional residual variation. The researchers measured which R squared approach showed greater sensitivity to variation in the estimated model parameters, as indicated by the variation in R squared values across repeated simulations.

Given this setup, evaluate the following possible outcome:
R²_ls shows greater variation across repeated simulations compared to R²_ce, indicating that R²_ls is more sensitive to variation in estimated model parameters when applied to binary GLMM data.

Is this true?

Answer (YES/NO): YES